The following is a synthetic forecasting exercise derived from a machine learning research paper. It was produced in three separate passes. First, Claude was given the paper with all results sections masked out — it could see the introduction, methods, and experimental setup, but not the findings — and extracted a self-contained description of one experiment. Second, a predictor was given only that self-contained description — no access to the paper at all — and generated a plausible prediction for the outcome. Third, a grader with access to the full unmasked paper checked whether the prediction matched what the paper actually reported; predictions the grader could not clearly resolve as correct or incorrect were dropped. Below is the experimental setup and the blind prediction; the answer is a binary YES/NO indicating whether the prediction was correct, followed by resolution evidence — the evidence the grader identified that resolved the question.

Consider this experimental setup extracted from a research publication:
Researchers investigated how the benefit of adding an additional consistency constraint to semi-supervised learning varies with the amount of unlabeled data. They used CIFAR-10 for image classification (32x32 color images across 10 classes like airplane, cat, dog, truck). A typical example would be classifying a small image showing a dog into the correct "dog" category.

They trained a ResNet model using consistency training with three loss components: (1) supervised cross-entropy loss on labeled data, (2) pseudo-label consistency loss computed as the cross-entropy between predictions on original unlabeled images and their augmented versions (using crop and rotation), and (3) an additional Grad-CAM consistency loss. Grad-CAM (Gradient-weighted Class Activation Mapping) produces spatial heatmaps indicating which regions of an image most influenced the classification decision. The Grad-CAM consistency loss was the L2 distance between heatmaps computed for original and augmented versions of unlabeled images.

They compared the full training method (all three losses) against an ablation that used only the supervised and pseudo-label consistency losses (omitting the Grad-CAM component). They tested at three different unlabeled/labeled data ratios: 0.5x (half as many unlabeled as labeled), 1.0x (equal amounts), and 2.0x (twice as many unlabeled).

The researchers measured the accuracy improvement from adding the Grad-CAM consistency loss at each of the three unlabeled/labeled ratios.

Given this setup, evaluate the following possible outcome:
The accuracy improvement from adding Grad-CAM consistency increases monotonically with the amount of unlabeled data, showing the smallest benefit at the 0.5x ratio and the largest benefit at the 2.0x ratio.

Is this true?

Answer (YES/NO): NO